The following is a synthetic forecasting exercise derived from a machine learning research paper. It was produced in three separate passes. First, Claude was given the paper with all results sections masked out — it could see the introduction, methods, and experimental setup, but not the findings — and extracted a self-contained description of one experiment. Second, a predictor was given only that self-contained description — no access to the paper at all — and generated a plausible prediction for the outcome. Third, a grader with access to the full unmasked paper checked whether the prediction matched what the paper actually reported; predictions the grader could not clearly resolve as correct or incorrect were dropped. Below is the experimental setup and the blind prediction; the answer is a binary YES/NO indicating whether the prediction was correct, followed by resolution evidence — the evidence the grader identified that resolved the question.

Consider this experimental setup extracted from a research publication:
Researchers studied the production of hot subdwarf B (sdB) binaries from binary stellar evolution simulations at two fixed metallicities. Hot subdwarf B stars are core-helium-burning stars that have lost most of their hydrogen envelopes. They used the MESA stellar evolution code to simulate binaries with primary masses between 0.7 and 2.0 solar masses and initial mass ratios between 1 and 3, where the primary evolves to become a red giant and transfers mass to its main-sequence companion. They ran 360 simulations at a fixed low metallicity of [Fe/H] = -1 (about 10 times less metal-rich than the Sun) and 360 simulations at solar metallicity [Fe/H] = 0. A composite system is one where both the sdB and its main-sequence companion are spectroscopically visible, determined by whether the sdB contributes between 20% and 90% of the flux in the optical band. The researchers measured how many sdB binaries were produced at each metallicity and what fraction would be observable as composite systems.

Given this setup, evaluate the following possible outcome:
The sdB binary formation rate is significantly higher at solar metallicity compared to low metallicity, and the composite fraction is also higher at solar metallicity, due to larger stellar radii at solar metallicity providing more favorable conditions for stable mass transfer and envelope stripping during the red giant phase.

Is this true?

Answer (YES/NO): NO